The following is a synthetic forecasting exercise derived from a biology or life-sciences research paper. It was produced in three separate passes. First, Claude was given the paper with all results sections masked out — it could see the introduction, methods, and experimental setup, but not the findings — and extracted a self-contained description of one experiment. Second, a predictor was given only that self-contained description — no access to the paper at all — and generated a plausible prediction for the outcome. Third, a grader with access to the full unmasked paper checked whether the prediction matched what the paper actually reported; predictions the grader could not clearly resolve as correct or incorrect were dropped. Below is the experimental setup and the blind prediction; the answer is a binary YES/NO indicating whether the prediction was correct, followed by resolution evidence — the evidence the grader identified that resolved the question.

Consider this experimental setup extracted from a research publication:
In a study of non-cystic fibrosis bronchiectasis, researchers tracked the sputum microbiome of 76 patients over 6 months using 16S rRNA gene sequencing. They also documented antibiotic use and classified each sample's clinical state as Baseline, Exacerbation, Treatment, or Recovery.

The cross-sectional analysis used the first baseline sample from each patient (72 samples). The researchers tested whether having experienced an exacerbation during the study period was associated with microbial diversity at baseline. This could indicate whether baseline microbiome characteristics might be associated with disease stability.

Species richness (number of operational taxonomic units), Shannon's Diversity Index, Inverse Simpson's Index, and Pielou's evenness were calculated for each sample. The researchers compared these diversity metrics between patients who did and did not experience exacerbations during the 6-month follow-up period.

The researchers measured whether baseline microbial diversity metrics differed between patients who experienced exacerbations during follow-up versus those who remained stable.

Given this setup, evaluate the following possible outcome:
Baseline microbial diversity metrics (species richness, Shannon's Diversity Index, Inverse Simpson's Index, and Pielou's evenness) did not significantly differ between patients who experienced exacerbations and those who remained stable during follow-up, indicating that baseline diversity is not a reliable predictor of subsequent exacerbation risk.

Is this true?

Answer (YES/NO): YES